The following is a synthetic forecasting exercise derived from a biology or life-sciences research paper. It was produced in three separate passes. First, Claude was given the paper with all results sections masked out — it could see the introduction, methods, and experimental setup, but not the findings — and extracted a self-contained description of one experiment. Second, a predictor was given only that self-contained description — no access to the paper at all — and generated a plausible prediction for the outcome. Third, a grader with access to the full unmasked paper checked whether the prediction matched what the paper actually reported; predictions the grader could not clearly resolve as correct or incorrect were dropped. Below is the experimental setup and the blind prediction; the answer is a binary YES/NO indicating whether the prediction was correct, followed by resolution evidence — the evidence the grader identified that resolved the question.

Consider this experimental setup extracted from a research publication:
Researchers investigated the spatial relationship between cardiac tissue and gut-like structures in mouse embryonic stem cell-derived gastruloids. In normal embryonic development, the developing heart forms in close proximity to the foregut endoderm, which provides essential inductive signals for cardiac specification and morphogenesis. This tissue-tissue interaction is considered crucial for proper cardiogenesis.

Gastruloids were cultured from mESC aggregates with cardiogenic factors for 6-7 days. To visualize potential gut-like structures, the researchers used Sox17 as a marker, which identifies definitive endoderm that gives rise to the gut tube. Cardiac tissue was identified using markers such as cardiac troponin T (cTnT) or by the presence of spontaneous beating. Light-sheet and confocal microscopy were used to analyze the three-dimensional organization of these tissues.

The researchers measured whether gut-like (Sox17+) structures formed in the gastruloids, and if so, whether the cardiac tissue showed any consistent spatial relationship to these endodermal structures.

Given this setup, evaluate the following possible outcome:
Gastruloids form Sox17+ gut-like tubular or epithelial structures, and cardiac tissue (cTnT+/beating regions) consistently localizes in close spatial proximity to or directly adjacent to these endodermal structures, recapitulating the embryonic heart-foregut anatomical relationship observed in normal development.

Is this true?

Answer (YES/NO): YES